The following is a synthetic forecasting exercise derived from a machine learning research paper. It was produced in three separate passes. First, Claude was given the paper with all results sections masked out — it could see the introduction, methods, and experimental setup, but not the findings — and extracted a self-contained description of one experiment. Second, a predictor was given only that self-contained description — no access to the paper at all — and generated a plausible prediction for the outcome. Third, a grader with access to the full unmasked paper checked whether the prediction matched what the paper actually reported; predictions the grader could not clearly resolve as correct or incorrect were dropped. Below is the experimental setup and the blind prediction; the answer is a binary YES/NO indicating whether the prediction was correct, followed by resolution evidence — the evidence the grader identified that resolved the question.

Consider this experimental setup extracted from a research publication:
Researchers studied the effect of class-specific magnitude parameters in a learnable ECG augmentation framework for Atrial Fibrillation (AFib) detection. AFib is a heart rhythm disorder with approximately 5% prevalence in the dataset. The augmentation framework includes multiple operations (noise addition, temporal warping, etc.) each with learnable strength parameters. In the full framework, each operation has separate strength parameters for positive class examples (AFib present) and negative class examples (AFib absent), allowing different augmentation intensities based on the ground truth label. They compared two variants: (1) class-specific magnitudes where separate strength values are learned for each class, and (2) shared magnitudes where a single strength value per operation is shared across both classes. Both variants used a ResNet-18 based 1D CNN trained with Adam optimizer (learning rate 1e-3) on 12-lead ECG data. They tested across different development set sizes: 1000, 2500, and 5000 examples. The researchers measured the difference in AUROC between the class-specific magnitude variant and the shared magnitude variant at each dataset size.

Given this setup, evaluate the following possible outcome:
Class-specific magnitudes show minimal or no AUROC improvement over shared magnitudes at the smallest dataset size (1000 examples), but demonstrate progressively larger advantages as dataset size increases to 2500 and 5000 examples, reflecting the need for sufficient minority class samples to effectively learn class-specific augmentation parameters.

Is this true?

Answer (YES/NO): NO